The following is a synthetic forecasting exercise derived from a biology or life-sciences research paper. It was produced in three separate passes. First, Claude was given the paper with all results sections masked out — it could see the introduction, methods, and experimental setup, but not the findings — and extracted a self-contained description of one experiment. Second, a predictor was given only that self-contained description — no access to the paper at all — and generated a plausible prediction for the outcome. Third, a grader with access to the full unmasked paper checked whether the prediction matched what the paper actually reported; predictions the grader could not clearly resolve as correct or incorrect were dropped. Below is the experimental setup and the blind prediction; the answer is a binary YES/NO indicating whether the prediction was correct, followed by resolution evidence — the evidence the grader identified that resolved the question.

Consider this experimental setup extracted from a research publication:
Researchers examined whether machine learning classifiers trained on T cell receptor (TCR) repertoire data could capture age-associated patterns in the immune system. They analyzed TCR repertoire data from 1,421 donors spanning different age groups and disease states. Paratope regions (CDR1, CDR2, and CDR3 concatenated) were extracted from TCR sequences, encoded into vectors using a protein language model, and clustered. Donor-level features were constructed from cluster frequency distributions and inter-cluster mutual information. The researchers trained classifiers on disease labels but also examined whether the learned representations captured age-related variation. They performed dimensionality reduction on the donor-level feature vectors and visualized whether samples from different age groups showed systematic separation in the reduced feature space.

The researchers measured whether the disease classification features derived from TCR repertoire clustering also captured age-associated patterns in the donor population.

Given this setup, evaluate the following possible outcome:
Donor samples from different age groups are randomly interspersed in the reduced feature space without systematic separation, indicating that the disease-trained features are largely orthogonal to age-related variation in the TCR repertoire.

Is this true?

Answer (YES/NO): NO